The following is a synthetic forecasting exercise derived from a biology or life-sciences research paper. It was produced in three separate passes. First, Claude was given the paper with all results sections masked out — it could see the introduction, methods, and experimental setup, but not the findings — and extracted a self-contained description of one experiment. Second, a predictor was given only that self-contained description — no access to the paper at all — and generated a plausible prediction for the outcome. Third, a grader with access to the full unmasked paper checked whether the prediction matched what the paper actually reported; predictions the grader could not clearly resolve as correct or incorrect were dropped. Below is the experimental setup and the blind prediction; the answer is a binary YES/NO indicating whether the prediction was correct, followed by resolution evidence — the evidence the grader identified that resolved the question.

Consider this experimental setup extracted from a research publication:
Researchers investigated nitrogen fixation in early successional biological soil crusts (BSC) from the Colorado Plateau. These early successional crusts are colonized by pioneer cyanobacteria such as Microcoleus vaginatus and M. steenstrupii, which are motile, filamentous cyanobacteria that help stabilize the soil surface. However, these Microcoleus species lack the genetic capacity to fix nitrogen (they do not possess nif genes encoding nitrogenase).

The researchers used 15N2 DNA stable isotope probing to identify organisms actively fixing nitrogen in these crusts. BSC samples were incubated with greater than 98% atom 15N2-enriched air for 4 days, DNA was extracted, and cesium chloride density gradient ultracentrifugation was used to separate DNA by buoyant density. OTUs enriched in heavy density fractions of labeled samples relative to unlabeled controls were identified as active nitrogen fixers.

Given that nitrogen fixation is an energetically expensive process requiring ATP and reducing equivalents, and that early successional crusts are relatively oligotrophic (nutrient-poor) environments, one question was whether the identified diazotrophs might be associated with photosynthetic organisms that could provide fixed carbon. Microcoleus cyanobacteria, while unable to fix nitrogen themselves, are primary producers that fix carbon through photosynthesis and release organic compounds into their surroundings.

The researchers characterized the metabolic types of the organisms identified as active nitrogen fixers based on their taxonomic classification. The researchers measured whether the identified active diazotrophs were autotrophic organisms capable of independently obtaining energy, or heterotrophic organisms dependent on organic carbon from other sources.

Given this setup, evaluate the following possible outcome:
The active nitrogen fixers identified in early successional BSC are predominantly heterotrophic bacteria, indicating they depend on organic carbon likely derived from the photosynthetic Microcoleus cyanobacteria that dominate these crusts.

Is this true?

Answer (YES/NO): YES